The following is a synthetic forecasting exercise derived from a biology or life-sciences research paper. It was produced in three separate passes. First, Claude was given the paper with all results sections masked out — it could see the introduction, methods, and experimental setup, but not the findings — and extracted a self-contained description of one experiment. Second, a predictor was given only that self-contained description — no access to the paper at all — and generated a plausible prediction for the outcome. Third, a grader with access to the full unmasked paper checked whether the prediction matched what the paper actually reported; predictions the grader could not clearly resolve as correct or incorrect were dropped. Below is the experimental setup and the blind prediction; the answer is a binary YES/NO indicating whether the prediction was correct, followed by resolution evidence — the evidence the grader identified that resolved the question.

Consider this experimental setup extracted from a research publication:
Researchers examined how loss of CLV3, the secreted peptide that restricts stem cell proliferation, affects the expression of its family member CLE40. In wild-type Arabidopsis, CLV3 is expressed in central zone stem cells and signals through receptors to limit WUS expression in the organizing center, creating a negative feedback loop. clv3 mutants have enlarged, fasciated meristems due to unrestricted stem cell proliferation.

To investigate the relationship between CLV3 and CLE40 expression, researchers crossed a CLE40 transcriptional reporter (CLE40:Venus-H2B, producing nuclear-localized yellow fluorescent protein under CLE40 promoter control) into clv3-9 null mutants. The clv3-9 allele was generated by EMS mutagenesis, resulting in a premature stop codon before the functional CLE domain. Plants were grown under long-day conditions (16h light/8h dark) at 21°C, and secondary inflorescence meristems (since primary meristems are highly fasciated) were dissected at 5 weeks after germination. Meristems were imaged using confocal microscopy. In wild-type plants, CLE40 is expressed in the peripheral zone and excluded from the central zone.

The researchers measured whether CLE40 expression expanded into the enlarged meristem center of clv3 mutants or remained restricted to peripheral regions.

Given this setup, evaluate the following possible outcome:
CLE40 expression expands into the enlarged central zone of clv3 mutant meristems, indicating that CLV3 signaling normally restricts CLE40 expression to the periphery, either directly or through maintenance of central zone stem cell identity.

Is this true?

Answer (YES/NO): NO